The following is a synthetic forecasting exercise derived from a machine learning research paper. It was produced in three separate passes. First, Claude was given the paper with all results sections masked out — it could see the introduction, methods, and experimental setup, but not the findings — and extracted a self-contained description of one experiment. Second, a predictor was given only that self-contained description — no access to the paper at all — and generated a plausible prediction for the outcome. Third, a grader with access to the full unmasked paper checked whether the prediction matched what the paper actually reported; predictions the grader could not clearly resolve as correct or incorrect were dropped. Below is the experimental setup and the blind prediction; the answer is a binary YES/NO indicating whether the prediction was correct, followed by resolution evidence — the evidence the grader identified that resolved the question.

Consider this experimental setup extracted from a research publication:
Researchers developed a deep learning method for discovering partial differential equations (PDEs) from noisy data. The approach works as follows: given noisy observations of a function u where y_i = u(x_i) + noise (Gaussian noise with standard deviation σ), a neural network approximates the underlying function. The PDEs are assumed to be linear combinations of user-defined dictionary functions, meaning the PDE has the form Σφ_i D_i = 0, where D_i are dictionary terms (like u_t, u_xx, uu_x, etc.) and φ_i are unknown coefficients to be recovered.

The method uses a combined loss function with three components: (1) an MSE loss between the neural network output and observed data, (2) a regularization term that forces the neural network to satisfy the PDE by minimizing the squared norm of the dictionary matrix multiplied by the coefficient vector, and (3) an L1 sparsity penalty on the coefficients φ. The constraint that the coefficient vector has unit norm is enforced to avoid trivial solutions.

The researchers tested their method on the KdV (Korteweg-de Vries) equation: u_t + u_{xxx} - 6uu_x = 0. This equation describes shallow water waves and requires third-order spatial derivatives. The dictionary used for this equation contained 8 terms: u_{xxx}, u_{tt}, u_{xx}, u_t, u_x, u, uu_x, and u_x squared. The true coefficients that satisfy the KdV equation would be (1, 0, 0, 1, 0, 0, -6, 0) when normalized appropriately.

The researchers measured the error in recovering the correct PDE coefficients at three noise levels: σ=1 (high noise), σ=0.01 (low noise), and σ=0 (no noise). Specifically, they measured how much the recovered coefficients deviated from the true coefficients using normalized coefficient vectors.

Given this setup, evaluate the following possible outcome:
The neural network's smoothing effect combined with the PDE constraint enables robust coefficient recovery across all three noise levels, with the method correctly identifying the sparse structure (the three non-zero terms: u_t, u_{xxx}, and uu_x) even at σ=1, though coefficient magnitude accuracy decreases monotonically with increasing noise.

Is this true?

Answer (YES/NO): NO